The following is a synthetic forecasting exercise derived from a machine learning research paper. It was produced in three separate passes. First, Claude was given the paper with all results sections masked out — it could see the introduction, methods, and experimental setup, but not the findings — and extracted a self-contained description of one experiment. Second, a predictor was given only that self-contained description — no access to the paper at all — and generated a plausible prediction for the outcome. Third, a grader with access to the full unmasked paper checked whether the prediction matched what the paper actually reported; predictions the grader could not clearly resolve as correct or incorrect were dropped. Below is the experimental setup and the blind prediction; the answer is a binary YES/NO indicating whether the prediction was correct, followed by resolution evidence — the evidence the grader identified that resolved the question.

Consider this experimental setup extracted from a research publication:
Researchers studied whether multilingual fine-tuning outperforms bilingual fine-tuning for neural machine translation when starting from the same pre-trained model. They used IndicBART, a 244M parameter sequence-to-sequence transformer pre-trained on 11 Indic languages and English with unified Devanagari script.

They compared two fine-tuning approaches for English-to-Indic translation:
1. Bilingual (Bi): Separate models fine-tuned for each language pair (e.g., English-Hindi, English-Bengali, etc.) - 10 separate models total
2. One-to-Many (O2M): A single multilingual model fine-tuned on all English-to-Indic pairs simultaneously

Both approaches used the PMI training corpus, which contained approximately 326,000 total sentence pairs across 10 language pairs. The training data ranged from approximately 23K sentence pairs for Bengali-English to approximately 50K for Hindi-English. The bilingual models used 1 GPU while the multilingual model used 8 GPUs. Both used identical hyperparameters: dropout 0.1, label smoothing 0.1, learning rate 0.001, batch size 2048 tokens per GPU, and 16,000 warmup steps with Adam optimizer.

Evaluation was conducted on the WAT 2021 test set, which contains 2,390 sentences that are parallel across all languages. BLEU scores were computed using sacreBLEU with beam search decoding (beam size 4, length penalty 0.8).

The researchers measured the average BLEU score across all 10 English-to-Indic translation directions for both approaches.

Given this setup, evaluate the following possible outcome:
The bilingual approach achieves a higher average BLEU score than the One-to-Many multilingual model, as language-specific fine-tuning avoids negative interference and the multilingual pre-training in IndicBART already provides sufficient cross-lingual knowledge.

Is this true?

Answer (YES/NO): NO